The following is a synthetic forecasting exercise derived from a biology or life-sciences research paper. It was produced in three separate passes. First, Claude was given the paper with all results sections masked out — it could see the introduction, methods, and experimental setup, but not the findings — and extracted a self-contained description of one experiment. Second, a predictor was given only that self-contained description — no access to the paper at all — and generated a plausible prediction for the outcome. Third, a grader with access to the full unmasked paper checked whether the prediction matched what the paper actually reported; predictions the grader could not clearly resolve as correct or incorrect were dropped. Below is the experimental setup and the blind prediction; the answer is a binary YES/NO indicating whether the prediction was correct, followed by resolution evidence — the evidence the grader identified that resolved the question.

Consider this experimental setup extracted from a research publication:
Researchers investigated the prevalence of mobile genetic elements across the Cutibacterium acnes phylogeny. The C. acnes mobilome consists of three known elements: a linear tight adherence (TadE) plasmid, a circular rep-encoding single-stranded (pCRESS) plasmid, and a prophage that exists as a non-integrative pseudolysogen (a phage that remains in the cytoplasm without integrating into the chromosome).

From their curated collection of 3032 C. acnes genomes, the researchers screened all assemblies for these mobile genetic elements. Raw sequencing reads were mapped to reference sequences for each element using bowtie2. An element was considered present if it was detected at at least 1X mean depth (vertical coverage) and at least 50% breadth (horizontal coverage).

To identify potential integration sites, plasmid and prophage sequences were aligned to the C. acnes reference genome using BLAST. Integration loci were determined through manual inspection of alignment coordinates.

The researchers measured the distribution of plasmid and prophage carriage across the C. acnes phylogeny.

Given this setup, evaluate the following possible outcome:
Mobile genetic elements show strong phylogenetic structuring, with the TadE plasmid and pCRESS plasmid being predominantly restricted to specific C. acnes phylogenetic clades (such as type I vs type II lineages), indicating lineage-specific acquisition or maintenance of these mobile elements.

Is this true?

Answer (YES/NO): NO